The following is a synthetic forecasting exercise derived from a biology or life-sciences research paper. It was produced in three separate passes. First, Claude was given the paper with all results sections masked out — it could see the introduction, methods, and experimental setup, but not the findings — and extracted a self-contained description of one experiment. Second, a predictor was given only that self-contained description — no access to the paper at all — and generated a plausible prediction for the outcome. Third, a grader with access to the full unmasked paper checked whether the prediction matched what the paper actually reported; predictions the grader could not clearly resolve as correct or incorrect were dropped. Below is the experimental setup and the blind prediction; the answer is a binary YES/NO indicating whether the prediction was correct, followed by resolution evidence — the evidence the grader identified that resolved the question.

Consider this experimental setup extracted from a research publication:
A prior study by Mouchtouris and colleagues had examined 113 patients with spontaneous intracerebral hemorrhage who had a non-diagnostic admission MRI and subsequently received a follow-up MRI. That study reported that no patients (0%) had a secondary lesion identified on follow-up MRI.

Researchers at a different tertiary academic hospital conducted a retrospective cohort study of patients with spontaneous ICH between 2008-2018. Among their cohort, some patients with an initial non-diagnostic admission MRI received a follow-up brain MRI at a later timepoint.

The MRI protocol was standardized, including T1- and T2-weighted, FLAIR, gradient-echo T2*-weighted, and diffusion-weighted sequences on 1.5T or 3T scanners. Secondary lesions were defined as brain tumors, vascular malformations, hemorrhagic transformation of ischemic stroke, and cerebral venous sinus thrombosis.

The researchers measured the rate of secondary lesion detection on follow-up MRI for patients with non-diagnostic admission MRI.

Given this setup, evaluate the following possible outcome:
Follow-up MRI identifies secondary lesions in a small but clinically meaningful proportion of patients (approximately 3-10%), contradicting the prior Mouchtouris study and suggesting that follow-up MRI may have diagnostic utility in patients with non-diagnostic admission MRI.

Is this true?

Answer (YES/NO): YES